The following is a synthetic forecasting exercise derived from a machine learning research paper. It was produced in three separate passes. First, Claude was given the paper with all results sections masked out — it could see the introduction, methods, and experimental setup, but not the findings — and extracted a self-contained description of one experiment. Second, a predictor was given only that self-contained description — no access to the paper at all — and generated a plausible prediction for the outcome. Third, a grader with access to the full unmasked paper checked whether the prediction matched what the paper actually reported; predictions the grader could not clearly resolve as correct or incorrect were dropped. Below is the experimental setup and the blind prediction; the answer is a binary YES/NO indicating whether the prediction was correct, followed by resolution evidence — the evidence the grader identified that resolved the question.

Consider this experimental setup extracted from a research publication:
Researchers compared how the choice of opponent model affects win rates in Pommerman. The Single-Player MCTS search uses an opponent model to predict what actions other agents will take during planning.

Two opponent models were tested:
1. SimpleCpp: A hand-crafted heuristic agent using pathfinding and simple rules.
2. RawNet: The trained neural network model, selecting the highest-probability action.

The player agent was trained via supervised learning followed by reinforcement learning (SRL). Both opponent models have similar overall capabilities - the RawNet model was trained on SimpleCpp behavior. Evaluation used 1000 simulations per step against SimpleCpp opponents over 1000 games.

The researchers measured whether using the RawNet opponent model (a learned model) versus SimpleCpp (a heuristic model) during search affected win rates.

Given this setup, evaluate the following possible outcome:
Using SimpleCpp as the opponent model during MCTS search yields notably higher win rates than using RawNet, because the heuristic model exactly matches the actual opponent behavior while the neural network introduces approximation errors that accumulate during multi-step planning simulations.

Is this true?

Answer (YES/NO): NO